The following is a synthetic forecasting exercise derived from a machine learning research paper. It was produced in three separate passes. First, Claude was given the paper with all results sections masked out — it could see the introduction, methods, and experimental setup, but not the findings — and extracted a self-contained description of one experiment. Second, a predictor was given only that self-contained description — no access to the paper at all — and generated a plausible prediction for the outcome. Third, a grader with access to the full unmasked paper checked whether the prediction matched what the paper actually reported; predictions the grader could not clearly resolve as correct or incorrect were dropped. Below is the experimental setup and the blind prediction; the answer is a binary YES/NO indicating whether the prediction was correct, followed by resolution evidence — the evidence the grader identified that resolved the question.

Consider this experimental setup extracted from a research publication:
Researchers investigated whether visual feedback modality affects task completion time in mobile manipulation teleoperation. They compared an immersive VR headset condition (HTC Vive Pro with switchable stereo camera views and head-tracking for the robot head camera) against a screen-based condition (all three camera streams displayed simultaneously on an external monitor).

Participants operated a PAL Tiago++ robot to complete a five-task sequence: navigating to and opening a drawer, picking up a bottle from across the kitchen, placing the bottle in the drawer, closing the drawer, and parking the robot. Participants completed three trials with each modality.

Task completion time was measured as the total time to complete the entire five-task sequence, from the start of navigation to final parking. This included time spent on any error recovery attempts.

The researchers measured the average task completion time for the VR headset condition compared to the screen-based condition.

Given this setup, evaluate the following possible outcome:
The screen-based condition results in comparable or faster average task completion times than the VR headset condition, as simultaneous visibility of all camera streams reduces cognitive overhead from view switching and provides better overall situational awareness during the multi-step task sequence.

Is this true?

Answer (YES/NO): YES